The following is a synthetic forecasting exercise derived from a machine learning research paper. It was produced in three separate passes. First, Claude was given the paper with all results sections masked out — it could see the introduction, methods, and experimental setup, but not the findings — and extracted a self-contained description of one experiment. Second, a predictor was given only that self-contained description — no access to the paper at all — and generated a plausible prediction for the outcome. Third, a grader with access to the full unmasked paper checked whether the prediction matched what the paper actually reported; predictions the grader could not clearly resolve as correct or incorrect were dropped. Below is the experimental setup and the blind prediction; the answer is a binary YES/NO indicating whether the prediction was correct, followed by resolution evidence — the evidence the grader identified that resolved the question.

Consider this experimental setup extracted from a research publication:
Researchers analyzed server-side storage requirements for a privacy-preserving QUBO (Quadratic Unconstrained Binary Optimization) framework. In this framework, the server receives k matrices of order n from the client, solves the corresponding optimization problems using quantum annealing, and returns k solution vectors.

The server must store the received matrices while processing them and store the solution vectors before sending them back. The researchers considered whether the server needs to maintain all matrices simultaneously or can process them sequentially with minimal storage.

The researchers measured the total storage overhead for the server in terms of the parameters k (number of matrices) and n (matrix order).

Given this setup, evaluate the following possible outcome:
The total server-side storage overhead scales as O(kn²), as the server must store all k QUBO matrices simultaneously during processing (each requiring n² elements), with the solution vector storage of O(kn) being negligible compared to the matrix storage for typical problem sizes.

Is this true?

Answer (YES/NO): YES